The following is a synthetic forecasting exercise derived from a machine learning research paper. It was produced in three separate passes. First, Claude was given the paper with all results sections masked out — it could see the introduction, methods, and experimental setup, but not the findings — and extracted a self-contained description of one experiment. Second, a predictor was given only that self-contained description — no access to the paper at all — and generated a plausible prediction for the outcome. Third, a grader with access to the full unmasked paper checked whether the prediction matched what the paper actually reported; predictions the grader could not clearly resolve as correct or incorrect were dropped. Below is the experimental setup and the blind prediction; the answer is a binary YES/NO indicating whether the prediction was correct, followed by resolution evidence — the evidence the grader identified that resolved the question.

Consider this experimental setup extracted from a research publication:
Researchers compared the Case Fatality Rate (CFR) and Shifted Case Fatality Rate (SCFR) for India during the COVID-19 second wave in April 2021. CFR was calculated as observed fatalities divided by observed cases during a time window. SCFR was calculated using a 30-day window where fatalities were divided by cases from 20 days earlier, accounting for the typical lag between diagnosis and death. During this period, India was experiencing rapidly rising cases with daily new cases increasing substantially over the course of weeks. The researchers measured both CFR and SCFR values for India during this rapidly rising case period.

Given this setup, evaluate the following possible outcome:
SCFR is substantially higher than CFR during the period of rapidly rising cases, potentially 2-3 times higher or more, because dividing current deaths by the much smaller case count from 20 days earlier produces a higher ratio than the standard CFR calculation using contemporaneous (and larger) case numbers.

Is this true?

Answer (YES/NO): YES